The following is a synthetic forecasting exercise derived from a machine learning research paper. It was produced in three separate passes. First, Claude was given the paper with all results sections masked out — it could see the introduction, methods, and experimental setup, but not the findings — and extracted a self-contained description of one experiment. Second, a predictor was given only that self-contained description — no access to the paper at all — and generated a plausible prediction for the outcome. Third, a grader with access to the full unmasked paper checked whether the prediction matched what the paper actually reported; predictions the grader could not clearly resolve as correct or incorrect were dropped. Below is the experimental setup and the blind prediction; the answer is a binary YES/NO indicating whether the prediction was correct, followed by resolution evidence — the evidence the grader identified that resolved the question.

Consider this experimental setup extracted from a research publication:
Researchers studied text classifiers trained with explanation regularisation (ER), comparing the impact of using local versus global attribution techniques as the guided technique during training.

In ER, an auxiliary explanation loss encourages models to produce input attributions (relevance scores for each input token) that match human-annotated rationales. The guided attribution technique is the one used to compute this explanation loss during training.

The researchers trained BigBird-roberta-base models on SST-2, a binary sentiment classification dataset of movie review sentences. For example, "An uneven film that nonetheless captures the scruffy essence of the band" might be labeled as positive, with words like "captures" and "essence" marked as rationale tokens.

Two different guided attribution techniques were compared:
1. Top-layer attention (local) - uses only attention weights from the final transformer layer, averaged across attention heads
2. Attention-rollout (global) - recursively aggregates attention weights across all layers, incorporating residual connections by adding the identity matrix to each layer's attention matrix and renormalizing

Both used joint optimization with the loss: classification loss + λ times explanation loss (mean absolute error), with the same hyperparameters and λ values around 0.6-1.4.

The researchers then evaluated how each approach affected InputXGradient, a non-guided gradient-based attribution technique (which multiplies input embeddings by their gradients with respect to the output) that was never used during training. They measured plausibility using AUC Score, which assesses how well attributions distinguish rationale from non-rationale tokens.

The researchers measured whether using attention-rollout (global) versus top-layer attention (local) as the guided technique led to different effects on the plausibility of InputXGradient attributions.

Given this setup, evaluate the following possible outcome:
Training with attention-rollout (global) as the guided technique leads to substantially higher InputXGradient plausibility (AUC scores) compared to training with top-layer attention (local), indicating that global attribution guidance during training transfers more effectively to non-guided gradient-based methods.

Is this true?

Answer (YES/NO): NO